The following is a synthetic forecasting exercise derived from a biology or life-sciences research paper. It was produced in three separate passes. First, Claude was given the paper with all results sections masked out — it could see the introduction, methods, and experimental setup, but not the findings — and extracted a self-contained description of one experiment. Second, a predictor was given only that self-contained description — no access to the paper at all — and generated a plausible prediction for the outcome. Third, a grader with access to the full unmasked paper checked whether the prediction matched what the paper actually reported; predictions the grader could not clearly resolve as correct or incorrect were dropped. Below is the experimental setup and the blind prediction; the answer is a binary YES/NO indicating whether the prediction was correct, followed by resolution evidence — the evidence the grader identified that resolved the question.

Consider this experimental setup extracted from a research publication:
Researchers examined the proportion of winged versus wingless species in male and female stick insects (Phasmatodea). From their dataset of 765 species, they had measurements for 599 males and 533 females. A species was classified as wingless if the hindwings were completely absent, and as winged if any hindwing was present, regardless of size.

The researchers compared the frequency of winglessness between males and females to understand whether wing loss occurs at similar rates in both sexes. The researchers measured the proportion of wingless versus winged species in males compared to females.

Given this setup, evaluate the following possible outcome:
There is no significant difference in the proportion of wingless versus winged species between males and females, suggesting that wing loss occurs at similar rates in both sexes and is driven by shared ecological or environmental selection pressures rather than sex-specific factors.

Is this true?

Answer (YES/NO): NO